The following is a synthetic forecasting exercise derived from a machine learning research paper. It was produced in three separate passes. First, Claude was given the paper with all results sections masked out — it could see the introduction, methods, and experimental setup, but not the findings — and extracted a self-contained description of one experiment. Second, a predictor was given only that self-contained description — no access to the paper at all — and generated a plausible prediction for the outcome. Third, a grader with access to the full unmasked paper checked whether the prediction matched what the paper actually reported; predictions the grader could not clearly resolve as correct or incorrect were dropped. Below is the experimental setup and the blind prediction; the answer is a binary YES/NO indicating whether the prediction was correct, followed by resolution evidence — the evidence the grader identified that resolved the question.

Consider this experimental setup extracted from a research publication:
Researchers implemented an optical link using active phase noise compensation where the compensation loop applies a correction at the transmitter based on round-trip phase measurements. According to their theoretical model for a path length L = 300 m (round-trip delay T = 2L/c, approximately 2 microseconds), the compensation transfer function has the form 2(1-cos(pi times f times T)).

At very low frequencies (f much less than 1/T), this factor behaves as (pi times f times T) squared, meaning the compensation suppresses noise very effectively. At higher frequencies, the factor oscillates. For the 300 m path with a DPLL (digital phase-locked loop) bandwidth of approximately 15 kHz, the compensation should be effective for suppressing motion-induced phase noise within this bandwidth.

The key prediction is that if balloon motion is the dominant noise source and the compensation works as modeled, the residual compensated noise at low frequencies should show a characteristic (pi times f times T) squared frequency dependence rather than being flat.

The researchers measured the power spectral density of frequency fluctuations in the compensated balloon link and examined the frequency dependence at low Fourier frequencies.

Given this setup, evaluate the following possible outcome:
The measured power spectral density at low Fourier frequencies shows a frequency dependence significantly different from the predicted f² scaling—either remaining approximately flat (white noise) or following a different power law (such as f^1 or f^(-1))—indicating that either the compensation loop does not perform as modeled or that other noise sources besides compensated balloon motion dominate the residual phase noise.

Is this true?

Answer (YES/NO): NO